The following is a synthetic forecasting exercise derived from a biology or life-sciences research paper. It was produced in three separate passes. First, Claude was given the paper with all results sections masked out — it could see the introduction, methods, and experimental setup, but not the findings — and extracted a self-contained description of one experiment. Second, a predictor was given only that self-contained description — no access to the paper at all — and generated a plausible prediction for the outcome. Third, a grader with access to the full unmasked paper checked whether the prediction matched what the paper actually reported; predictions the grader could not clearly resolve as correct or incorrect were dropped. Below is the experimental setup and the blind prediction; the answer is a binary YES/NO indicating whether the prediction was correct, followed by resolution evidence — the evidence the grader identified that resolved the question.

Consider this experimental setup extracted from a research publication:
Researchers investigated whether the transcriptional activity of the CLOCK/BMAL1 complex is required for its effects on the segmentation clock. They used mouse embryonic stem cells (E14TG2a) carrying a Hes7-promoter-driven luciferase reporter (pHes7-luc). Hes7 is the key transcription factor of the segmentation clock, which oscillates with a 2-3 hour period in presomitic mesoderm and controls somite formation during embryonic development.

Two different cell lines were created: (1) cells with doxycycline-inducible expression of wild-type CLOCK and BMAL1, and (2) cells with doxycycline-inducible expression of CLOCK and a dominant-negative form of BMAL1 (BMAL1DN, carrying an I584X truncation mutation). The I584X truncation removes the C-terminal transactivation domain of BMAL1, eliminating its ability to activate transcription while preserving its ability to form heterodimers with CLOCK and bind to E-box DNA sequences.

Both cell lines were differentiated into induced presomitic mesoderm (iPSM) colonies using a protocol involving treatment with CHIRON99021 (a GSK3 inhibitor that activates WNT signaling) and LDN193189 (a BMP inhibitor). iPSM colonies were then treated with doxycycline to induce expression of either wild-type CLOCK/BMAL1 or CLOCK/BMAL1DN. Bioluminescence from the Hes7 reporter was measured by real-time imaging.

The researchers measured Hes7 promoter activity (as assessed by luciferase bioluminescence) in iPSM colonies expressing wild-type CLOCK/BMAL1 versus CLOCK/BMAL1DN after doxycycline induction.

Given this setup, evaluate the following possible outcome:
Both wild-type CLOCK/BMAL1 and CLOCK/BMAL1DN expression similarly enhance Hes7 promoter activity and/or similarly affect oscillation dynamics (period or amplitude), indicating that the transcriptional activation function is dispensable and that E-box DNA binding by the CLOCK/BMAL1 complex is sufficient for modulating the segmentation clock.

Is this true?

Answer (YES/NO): NO